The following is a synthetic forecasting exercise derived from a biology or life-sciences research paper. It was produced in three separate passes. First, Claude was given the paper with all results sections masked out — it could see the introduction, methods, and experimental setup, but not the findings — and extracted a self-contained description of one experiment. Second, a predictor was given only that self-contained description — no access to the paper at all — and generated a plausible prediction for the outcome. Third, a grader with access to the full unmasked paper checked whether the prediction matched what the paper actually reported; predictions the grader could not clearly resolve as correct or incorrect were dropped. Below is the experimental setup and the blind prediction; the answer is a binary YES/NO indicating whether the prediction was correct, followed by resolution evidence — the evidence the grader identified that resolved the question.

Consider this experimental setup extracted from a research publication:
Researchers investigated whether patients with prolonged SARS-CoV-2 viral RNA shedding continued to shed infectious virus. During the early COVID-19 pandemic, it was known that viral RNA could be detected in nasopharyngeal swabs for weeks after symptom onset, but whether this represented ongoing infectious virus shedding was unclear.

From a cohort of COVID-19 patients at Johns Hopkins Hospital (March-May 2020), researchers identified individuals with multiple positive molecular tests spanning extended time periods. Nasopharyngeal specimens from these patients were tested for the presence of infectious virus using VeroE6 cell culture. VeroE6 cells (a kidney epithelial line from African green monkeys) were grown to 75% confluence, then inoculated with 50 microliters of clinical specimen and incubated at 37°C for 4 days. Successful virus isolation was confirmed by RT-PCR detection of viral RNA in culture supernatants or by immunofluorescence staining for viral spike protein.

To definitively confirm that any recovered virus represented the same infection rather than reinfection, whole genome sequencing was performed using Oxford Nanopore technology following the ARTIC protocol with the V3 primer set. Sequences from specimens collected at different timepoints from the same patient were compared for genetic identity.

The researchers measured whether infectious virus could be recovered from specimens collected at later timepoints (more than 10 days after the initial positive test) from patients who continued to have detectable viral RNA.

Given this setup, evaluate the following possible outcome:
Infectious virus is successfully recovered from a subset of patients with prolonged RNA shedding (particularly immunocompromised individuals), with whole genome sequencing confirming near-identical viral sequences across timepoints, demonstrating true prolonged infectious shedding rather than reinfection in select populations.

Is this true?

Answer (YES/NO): NO